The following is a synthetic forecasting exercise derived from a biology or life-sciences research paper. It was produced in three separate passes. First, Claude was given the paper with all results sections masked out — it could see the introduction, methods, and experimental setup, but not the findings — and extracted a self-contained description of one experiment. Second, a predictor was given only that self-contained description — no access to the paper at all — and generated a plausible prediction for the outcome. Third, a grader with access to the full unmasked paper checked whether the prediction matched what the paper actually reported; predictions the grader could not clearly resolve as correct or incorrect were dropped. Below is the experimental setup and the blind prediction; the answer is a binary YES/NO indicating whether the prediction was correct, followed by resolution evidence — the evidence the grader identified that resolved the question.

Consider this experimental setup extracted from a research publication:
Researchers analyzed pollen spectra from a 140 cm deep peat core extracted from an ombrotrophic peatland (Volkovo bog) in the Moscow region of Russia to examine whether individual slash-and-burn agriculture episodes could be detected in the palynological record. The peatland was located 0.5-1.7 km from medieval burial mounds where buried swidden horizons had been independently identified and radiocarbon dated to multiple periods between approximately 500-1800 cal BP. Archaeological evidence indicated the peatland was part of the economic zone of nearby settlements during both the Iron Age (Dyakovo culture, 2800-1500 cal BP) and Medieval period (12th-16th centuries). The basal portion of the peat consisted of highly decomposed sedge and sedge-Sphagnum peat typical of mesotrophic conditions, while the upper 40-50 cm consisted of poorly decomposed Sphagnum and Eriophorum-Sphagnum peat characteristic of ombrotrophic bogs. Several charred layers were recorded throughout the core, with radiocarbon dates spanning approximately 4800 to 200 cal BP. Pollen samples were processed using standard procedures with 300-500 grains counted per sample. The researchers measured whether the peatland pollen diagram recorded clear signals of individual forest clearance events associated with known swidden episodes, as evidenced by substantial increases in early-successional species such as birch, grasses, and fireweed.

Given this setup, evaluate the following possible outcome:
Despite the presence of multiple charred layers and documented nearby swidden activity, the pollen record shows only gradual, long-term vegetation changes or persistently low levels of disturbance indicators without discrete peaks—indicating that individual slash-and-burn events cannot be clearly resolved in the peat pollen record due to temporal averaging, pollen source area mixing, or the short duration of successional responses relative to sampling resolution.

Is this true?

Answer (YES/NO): NO